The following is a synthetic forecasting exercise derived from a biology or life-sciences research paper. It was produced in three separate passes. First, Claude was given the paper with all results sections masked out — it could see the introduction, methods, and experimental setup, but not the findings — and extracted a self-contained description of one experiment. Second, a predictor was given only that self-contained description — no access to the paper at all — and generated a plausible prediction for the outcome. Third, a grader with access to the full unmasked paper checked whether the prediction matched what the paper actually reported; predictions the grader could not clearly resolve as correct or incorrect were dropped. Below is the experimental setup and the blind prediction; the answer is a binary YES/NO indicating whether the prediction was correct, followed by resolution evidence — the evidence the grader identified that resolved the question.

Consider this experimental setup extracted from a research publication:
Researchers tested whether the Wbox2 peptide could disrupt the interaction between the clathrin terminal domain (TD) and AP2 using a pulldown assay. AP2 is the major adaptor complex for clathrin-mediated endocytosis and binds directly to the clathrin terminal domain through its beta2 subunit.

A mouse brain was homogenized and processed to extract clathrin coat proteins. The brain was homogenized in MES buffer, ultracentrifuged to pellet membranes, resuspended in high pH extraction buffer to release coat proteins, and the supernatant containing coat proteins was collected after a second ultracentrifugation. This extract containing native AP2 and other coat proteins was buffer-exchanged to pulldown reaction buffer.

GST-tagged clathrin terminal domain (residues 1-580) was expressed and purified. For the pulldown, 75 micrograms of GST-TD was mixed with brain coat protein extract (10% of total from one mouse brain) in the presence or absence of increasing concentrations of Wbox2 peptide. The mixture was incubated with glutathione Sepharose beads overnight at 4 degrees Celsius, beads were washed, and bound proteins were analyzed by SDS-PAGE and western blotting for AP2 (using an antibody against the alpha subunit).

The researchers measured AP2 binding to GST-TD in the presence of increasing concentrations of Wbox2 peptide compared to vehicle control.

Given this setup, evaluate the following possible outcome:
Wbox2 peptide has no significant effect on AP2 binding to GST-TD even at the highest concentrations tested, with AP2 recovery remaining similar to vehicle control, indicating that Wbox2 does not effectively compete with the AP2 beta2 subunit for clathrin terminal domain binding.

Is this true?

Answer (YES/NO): NO